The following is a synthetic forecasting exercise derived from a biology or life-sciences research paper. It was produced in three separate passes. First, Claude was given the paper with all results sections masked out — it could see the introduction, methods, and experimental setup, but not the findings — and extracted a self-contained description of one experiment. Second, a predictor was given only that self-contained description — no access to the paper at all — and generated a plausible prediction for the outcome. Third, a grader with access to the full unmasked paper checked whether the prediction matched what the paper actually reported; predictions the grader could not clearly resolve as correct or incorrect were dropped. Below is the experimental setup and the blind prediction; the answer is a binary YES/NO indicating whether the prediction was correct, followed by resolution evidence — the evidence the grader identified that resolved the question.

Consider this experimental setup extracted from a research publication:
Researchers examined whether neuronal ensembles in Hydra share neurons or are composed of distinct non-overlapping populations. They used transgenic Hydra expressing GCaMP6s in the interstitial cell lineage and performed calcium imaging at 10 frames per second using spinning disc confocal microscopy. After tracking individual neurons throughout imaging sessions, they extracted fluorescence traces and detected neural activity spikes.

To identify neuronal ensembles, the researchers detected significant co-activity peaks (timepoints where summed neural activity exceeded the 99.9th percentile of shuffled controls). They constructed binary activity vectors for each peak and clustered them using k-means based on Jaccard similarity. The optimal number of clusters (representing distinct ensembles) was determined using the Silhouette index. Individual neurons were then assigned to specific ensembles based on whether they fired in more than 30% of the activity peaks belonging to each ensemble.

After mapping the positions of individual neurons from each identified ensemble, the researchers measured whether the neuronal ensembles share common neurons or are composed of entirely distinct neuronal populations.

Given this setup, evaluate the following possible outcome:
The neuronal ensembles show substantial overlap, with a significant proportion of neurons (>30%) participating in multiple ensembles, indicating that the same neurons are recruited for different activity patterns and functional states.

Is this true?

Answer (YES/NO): NO